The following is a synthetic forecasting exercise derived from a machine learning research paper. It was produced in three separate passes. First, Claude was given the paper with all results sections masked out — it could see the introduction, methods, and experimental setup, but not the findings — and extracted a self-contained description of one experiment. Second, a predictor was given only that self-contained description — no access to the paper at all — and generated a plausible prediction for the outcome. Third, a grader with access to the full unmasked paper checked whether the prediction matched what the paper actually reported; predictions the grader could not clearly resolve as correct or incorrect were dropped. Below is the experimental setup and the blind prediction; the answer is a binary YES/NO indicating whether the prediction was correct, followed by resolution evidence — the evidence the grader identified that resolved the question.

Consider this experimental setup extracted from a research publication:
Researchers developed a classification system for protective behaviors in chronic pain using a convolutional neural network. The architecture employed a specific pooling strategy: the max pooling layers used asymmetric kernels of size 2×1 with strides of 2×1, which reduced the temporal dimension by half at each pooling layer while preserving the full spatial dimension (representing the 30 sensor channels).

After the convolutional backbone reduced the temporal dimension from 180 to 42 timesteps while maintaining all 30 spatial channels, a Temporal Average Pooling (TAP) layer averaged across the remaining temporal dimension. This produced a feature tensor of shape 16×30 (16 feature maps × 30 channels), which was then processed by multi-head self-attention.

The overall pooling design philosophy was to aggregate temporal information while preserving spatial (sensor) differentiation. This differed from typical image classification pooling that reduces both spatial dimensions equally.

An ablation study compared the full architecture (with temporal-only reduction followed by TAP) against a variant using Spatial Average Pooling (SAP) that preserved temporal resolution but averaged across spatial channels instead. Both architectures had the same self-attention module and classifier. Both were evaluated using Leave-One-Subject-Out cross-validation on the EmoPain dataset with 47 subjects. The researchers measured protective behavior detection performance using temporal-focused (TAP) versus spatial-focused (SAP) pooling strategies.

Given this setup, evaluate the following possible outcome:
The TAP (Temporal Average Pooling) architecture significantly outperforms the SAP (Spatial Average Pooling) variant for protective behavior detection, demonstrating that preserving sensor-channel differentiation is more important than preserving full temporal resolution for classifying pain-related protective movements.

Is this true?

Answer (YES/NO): YES